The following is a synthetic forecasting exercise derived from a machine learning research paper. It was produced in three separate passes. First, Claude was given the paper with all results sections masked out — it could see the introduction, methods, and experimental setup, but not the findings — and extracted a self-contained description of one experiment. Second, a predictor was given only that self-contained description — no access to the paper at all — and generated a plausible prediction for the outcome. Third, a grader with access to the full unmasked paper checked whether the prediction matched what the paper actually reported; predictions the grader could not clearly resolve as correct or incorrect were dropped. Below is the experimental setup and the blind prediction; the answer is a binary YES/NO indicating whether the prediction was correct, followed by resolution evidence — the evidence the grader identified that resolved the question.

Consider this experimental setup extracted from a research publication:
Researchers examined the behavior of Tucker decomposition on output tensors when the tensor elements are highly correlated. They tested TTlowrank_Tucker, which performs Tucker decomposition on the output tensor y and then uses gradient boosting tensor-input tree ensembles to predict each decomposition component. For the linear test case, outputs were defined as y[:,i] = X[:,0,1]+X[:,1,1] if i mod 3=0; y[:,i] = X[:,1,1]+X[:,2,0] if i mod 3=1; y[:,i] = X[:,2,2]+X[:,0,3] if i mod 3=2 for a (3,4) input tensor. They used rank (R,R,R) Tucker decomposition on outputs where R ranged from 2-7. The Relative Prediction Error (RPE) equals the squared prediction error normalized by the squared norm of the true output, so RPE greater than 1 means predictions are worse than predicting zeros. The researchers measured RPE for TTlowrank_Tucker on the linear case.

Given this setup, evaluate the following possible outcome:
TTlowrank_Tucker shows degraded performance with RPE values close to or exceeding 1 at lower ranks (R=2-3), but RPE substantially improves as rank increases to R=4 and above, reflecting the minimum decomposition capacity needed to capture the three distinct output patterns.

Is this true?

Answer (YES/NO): NO